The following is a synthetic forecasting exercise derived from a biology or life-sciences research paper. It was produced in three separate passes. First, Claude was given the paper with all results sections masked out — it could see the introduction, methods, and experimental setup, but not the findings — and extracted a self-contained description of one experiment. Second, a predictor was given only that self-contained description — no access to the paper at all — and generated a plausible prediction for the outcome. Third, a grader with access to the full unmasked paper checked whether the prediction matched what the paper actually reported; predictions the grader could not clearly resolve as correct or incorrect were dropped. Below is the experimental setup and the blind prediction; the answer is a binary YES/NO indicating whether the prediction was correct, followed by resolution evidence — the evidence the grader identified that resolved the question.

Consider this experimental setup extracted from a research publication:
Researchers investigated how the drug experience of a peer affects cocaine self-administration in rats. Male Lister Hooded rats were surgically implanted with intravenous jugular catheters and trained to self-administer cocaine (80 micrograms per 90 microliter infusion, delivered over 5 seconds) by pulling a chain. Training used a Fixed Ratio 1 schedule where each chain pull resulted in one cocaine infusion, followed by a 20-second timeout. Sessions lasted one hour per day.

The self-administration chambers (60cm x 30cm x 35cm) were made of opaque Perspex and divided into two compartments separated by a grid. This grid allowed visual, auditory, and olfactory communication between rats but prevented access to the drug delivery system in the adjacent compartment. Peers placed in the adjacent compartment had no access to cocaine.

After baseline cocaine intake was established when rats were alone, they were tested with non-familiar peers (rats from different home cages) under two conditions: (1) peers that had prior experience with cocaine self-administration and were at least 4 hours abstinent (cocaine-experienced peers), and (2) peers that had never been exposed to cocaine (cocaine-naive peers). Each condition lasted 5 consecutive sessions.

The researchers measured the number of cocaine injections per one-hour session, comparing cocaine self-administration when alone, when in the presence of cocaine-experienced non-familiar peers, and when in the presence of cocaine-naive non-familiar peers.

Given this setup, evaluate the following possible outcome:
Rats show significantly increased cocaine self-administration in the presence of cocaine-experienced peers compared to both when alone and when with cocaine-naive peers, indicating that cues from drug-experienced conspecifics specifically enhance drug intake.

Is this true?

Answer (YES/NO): NO